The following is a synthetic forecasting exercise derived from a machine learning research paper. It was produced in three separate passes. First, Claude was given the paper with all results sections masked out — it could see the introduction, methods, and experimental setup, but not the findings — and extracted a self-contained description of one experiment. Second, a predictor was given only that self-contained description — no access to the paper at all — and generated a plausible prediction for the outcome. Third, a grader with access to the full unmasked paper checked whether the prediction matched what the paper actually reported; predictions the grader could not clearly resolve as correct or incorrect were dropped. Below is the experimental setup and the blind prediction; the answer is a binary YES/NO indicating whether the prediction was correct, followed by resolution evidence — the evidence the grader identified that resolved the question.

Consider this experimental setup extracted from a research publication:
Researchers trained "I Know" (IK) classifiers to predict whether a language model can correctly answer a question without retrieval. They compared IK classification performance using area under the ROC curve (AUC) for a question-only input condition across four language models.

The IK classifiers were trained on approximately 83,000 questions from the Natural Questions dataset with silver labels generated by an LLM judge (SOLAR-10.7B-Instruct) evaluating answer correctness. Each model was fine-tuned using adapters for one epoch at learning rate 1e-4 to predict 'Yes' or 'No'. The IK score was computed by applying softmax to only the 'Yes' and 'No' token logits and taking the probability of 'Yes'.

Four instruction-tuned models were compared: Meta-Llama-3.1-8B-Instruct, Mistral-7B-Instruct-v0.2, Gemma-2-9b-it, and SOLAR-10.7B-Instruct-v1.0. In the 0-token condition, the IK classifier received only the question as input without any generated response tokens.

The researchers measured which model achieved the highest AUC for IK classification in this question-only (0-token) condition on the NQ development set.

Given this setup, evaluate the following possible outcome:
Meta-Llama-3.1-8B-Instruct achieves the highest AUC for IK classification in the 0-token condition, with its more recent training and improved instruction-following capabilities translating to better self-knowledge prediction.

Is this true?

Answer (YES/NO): NO